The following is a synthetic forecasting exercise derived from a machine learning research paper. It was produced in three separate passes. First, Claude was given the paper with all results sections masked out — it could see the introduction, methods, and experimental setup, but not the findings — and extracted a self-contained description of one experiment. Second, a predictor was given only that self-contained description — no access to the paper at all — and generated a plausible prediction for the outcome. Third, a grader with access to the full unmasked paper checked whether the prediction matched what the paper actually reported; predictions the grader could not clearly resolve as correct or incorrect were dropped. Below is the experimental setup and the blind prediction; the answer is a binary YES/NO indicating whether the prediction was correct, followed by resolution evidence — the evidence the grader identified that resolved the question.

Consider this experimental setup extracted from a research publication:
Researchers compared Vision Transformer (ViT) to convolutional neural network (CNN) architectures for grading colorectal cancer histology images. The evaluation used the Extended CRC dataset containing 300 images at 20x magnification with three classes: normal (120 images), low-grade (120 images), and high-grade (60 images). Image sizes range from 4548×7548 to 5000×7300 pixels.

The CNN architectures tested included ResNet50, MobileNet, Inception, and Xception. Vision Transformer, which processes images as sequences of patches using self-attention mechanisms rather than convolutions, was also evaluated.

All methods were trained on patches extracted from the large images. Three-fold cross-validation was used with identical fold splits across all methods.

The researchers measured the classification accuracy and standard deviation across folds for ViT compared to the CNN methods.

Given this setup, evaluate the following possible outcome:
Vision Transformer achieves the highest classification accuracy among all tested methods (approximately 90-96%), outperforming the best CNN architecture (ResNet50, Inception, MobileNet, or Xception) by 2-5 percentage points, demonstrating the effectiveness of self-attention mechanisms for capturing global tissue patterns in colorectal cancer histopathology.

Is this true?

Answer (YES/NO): NO